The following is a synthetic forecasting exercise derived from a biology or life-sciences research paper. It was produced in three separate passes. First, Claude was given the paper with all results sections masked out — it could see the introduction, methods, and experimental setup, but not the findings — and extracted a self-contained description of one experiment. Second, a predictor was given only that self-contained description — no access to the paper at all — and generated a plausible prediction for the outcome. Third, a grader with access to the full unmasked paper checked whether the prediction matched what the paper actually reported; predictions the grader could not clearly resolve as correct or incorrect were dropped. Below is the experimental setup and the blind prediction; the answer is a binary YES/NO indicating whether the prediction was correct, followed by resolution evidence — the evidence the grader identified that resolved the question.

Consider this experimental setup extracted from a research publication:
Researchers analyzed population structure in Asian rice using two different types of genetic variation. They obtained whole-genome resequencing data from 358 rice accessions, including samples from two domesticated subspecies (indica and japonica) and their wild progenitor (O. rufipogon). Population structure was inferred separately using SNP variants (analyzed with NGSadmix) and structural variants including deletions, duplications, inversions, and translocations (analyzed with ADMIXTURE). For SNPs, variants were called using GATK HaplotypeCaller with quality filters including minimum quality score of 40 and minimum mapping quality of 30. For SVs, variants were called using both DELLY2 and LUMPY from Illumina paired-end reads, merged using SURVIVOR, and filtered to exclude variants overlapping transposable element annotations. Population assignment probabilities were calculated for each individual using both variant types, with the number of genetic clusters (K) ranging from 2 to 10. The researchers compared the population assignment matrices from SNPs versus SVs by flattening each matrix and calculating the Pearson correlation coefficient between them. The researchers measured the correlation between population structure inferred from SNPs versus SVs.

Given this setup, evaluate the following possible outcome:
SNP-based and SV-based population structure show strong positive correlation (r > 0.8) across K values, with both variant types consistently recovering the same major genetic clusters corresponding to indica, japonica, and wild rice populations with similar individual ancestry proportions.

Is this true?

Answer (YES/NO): YES